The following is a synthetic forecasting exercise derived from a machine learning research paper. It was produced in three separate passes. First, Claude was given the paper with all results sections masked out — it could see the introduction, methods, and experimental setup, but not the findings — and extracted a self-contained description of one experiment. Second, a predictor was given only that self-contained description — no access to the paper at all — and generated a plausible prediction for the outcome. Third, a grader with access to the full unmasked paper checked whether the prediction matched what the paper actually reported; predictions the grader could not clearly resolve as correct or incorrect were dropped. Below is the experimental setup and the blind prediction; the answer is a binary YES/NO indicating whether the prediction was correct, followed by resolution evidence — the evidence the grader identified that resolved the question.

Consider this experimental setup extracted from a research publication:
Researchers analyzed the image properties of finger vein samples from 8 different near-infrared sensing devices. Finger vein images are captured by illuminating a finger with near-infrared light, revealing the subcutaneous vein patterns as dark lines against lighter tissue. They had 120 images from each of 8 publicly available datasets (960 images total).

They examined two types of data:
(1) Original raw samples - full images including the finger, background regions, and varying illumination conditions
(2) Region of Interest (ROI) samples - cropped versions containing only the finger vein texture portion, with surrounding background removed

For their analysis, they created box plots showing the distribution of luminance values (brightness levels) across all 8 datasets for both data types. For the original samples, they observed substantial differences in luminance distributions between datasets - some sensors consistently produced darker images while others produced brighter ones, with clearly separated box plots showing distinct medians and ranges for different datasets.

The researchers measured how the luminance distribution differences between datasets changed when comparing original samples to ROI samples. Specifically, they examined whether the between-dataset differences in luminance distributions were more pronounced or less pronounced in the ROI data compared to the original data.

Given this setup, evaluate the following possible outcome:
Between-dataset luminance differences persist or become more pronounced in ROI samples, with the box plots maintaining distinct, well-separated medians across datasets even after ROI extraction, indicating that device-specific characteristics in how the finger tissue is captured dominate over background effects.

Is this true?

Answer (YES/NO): NO